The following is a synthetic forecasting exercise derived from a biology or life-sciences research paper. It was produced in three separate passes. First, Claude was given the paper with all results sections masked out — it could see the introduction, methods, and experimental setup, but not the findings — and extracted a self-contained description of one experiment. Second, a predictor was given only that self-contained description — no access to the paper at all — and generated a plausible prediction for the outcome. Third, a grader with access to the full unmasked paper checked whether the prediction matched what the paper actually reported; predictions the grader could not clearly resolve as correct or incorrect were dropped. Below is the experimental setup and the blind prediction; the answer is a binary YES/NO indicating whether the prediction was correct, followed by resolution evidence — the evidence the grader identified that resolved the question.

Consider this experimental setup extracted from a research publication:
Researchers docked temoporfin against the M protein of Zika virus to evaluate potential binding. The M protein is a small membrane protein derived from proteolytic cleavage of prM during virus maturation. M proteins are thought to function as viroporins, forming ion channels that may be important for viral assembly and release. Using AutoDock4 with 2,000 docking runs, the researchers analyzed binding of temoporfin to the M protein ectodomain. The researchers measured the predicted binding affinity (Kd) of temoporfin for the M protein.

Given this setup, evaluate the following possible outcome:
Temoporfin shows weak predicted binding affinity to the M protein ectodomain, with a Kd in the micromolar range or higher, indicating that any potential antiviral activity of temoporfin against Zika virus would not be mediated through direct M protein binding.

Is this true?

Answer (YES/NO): NO